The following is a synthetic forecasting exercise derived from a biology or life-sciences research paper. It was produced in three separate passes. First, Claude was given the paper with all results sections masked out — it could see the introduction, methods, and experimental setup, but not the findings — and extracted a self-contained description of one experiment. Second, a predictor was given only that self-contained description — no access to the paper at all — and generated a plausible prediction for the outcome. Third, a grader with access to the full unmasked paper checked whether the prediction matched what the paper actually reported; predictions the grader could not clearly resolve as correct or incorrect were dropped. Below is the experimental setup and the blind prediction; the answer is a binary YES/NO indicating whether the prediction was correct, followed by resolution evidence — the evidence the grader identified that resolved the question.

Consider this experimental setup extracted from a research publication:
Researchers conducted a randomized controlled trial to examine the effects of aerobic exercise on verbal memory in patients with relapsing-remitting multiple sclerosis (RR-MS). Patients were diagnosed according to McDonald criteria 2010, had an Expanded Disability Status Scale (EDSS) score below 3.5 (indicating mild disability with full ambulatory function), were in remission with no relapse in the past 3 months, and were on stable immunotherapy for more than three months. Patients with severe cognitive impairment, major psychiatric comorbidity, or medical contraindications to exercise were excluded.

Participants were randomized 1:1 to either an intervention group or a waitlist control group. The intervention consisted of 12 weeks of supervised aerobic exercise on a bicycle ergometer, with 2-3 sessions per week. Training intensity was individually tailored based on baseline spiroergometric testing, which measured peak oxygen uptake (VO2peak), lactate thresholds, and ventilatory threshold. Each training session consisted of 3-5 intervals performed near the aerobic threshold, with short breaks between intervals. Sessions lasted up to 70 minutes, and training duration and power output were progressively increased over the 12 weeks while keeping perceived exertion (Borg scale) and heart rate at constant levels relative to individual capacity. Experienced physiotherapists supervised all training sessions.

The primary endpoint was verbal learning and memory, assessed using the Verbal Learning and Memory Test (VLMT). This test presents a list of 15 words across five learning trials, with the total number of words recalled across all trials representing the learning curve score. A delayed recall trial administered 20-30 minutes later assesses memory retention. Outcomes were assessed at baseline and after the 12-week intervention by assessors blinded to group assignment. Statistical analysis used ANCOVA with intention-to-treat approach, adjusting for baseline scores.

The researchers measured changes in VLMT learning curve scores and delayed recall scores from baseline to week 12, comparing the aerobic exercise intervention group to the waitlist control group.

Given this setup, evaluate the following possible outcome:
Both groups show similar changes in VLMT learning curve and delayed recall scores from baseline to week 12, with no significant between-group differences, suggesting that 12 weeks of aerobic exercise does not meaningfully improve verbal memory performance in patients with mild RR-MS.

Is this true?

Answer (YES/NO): YES